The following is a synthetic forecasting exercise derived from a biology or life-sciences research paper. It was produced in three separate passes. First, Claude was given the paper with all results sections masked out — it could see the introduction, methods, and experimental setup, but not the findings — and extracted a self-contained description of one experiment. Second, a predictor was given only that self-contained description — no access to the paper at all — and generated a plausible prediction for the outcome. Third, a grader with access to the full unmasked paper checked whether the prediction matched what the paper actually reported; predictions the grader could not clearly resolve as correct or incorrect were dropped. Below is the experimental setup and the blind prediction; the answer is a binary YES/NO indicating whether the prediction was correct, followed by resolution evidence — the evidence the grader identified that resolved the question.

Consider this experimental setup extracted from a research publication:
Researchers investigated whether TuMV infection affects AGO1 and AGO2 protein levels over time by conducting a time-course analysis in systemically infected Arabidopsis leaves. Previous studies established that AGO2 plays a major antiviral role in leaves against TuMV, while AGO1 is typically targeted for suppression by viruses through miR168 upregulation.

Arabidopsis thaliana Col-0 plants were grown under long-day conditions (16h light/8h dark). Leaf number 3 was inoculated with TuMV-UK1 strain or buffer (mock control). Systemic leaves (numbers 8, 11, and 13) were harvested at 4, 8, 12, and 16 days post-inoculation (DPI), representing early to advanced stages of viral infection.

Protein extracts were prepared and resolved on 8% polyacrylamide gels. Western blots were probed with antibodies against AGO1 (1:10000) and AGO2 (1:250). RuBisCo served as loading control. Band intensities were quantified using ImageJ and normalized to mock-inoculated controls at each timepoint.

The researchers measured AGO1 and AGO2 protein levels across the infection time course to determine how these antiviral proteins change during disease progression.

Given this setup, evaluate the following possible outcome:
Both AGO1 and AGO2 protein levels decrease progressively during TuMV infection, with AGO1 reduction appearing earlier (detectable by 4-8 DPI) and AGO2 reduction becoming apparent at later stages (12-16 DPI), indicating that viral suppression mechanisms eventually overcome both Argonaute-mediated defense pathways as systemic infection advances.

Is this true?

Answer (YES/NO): NO